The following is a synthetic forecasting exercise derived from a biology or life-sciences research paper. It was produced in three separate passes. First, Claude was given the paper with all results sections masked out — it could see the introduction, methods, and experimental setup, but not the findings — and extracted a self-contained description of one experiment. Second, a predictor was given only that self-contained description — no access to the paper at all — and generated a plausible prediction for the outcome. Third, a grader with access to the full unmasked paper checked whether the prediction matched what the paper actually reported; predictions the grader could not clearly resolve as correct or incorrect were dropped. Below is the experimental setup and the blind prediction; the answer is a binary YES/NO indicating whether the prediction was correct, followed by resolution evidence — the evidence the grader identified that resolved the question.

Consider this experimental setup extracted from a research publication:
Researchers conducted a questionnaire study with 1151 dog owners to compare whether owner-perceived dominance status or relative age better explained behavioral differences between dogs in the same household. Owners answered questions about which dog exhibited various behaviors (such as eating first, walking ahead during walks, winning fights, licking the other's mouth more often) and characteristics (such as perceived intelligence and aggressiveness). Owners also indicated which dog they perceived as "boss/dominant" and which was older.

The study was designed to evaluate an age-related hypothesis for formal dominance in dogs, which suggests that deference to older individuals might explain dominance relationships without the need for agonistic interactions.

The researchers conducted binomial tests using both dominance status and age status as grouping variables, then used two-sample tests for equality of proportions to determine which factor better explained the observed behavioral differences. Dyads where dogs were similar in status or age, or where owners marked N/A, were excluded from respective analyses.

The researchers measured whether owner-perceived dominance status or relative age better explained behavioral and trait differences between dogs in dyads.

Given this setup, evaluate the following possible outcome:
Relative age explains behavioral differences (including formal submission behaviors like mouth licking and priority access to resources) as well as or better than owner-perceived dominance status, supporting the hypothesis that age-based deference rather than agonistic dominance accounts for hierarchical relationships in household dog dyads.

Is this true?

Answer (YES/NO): NO